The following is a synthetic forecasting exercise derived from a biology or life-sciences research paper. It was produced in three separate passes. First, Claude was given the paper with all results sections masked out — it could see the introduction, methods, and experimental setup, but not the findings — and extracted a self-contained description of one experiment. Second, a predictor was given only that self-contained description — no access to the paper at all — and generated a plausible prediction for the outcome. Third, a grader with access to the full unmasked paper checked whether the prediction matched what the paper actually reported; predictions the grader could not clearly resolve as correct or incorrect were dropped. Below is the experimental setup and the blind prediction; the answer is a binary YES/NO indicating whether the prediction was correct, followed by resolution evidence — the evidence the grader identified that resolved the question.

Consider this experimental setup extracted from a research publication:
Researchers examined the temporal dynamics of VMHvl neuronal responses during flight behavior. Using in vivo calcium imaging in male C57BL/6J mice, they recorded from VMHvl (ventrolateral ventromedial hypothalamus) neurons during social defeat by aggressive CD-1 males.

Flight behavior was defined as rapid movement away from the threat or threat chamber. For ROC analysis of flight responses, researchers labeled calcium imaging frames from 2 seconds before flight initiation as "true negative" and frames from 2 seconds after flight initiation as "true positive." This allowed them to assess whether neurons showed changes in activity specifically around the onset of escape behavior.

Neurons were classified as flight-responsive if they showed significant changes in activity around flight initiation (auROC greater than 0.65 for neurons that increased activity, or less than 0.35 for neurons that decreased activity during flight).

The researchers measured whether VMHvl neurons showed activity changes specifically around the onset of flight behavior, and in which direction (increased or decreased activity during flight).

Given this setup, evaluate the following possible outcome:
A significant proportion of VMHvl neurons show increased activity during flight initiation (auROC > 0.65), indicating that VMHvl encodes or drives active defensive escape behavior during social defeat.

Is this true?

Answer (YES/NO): NO